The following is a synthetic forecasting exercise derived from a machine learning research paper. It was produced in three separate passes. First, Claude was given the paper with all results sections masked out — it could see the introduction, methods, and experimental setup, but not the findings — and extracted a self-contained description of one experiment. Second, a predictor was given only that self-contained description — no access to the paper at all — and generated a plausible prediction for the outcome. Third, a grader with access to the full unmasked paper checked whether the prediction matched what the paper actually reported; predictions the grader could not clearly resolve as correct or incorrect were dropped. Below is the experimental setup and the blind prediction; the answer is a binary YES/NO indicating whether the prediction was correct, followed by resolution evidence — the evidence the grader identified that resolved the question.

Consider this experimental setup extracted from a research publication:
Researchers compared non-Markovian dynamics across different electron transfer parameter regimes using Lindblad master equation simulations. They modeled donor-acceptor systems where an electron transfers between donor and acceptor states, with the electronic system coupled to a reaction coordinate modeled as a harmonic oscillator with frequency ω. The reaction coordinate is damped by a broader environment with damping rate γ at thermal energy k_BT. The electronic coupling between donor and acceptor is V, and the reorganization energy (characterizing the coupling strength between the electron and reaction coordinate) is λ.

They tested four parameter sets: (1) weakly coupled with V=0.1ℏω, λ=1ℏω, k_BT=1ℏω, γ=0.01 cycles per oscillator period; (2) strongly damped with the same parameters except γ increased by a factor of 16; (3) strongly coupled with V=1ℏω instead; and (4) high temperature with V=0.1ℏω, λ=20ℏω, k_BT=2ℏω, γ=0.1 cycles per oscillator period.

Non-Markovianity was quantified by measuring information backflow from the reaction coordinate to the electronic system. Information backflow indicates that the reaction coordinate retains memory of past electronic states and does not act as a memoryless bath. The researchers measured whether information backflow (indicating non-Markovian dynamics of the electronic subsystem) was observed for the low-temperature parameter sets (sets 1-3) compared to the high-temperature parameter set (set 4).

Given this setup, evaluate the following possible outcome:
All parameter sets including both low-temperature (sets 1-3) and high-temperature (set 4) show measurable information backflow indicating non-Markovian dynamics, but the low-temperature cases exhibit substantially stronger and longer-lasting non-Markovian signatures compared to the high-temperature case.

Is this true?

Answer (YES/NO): NO